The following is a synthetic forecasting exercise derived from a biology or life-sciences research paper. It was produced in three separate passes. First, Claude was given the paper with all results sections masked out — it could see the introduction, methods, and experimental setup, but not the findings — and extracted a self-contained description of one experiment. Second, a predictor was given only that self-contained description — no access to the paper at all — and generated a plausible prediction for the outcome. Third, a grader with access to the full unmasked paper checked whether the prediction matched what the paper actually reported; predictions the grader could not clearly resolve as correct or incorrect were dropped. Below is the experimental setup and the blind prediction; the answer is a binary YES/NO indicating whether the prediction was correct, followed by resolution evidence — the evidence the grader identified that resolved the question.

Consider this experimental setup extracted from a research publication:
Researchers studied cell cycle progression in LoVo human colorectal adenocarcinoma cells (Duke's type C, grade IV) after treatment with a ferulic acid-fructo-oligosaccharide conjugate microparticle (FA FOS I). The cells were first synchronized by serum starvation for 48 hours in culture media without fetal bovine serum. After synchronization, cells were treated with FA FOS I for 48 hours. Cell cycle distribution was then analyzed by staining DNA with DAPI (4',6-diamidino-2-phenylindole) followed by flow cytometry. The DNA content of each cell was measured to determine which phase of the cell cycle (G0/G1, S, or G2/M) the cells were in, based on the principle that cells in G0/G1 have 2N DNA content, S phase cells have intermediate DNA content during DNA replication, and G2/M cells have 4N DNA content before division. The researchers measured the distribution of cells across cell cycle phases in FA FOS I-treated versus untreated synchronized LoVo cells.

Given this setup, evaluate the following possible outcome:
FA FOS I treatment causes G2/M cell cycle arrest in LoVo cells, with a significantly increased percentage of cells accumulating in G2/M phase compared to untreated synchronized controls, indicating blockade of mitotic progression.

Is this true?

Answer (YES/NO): NO